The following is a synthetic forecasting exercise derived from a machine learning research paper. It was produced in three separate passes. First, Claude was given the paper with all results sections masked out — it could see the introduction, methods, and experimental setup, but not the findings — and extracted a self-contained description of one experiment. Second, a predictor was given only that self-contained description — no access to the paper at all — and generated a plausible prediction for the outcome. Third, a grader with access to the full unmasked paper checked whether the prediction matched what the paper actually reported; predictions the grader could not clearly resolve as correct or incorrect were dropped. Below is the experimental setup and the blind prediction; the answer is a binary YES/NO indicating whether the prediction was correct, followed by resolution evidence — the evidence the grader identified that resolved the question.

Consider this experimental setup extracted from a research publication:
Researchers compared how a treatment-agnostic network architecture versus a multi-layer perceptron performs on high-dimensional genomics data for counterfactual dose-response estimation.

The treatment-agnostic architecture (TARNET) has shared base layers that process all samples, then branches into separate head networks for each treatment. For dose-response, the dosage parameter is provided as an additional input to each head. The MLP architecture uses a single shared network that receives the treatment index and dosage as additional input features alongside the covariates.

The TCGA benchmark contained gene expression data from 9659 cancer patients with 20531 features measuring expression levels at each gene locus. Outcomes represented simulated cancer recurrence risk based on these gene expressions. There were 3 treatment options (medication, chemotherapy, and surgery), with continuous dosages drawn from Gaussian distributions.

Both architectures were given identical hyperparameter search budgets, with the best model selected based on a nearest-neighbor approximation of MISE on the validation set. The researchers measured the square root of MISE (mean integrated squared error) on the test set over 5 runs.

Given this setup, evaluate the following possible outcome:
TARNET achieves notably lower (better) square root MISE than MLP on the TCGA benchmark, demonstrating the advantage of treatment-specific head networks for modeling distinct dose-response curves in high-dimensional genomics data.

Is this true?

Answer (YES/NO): NO